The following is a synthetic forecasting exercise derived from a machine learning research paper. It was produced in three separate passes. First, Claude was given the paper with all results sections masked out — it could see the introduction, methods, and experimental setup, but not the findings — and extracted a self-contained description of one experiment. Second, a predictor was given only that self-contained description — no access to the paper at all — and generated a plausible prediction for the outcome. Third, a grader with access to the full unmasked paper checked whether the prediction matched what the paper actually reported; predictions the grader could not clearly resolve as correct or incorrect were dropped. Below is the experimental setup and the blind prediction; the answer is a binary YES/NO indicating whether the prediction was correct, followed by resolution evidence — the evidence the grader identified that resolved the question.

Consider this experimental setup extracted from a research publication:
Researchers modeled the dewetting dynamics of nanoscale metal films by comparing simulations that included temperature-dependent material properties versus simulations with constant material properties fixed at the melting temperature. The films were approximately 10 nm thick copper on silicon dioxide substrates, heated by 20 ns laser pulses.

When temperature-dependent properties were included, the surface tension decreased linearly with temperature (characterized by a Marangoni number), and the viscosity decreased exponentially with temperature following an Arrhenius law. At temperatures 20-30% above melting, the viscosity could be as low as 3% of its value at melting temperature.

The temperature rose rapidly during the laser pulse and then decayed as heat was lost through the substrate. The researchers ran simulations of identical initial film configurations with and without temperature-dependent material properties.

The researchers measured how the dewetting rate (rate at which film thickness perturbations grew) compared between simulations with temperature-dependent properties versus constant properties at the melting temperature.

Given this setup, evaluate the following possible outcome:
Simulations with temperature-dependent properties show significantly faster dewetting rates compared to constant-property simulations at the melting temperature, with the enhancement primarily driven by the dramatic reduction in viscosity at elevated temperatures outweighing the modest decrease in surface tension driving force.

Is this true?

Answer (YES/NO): YES